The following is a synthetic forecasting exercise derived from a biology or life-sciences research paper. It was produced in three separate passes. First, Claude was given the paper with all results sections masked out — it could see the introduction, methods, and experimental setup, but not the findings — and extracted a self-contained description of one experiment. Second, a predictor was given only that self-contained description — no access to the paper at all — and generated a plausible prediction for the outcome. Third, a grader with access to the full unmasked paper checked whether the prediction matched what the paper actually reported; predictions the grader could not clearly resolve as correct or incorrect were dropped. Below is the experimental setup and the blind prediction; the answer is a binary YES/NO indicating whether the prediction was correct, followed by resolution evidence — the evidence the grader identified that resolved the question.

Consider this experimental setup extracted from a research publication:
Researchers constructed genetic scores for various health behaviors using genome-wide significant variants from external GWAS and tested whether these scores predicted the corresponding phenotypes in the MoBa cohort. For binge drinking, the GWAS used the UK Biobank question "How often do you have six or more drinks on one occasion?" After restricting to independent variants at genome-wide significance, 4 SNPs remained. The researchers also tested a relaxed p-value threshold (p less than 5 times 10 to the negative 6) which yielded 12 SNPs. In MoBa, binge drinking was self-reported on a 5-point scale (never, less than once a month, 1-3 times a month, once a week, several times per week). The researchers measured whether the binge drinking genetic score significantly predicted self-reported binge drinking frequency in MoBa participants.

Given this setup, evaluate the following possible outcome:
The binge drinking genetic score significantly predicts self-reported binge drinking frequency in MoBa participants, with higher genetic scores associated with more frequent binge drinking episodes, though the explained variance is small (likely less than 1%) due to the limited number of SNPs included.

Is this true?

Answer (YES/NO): NO